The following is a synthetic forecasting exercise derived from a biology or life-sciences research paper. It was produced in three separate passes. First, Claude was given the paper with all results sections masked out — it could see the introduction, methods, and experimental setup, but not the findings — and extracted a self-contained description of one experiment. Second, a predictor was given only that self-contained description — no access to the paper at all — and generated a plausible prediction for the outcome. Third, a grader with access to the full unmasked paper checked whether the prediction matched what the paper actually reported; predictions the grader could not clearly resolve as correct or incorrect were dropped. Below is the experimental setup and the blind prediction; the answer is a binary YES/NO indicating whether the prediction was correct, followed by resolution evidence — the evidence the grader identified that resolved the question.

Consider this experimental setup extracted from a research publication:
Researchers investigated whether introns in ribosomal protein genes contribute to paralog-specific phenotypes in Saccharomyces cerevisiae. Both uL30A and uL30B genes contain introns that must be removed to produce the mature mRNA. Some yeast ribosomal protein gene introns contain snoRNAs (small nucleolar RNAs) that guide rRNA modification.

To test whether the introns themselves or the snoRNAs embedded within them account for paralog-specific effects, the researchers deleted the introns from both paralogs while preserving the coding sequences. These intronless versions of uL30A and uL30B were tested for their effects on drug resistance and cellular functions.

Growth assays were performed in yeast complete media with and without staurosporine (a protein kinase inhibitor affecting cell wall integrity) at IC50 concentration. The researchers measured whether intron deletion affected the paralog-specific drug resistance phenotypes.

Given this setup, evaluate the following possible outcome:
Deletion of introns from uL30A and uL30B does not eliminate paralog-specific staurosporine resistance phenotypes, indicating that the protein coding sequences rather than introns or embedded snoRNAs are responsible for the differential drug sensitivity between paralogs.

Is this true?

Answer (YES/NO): YES